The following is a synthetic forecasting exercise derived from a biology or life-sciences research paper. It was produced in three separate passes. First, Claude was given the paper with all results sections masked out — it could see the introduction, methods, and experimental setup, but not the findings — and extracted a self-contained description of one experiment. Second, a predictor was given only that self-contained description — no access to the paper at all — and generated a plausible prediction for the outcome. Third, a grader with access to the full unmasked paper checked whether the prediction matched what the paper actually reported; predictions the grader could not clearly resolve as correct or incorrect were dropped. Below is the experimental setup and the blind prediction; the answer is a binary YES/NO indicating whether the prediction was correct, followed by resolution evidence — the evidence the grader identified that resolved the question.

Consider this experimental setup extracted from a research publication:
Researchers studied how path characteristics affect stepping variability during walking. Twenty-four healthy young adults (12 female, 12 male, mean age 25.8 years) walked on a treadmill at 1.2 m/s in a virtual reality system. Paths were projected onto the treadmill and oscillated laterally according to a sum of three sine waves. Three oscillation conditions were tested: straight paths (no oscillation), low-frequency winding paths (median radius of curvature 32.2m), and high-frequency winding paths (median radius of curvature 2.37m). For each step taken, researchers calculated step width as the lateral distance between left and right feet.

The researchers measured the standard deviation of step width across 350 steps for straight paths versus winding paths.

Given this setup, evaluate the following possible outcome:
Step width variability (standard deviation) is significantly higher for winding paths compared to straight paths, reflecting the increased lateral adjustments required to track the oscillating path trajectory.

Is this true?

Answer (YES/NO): YES